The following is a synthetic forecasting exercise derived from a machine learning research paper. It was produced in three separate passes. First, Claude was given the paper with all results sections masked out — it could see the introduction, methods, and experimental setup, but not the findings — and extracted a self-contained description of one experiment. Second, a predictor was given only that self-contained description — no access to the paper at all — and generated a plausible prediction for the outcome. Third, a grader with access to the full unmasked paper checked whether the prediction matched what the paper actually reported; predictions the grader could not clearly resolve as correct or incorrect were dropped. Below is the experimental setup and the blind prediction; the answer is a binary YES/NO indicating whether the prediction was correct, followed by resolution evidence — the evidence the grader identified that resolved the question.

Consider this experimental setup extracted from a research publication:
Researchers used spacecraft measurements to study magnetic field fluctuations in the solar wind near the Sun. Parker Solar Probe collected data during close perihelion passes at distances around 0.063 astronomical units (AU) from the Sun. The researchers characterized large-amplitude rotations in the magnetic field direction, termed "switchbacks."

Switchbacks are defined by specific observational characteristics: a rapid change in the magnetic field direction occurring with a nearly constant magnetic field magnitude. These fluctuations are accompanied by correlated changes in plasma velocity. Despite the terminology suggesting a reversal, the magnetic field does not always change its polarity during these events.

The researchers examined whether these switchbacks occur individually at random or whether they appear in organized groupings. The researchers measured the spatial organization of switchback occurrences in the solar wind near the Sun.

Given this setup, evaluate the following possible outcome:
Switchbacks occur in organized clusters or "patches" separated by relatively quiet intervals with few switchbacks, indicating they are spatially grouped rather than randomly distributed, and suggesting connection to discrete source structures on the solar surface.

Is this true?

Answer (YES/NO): YES